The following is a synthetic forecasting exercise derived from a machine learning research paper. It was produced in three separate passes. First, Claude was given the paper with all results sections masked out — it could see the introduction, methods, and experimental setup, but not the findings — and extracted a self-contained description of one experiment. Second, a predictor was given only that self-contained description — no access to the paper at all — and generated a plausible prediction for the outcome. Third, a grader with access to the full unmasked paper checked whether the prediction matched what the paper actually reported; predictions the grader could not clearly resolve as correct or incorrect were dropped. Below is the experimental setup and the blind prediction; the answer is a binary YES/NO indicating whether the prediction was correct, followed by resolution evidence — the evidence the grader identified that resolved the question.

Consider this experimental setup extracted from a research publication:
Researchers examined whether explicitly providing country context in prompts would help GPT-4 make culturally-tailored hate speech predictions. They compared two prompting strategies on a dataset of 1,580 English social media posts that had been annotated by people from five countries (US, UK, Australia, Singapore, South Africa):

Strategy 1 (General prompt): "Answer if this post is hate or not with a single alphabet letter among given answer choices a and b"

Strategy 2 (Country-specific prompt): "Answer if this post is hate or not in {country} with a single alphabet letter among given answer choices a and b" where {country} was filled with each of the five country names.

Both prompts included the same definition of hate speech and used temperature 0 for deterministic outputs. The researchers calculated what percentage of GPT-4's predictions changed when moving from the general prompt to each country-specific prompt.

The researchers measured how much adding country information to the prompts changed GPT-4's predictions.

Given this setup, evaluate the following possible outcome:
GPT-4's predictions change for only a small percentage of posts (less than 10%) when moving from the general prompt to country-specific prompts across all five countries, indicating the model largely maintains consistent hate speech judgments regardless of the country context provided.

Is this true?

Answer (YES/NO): YES